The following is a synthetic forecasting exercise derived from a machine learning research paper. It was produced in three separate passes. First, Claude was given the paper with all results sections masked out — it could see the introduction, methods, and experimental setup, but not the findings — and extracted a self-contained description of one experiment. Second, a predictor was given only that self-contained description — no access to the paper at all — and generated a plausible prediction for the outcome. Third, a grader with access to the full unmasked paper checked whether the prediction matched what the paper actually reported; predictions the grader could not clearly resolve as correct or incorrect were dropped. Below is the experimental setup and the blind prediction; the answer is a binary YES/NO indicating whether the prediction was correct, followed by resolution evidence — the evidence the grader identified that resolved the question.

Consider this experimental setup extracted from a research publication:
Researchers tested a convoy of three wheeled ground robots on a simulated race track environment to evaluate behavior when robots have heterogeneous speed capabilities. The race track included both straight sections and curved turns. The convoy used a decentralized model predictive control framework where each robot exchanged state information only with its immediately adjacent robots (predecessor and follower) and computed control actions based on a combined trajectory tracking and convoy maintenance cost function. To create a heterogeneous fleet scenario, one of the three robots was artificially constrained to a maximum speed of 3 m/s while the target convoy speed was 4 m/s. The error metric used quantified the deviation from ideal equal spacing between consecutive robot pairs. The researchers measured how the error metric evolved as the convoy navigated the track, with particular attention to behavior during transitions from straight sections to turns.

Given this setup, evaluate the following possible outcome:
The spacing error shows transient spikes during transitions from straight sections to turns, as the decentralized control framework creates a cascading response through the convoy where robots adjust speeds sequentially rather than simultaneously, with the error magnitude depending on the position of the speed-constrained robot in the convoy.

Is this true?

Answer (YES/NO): NO